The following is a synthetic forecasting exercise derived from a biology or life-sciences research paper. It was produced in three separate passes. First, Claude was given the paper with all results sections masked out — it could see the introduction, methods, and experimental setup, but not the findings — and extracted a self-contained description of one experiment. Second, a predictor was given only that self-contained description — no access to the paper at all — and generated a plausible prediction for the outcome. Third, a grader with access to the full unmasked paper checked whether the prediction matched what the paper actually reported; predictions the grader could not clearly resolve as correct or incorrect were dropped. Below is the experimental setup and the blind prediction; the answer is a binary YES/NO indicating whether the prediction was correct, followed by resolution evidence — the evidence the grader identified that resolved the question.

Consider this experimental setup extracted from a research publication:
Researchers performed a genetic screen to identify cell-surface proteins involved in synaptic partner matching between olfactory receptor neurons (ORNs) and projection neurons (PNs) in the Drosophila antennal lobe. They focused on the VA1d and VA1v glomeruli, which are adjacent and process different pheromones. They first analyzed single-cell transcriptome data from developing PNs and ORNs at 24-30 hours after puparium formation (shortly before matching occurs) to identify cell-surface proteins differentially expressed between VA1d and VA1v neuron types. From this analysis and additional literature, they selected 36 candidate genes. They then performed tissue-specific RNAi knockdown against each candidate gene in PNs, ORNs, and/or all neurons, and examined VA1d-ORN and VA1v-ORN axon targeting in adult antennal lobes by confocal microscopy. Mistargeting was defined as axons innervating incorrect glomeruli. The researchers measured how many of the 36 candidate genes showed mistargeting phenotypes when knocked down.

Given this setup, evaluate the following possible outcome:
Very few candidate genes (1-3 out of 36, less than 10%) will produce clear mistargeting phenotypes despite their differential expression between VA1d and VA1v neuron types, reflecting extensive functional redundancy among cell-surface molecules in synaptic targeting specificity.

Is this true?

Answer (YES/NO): NO